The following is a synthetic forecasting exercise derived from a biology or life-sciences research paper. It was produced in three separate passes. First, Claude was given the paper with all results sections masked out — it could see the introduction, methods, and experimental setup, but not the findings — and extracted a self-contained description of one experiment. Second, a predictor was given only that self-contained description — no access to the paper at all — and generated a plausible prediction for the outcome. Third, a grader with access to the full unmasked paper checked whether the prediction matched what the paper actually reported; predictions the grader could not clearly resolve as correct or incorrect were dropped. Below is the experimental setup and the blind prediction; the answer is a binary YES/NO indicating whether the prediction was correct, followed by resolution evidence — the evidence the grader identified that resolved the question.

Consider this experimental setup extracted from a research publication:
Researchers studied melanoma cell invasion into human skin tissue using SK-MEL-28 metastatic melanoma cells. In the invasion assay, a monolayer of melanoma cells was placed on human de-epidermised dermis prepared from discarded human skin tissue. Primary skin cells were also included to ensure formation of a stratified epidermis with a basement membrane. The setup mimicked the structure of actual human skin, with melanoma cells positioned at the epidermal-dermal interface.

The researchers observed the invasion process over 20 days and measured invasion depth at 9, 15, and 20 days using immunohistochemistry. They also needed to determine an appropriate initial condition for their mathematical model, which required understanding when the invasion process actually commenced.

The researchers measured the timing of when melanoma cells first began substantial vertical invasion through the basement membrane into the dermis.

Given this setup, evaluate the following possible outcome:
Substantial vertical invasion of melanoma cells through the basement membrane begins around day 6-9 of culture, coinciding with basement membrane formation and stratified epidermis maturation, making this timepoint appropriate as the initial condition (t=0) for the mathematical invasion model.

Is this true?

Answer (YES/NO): NO